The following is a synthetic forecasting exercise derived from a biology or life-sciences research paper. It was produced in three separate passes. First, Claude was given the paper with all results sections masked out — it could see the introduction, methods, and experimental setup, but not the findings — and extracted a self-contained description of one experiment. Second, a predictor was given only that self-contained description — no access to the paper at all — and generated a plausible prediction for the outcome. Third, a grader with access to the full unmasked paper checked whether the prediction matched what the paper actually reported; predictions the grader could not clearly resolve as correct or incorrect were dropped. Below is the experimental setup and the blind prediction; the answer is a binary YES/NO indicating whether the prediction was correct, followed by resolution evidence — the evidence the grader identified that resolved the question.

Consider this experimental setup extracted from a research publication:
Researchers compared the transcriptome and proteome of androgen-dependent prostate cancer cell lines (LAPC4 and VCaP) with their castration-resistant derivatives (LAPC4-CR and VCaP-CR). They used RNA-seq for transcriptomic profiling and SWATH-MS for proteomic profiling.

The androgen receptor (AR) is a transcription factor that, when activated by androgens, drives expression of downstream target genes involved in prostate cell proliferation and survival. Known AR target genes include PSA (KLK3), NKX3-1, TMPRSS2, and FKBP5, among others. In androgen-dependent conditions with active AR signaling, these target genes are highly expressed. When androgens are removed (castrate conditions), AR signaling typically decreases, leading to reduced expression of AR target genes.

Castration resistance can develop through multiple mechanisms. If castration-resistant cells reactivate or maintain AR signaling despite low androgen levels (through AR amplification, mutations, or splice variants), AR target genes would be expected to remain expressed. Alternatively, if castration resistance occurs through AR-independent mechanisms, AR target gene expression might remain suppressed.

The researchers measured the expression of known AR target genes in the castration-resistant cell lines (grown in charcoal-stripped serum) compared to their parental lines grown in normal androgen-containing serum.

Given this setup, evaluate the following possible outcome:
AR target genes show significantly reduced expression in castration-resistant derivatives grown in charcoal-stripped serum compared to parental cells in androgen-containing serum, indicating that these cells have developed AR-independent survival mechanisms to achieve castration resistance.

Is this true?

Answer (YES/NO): NO